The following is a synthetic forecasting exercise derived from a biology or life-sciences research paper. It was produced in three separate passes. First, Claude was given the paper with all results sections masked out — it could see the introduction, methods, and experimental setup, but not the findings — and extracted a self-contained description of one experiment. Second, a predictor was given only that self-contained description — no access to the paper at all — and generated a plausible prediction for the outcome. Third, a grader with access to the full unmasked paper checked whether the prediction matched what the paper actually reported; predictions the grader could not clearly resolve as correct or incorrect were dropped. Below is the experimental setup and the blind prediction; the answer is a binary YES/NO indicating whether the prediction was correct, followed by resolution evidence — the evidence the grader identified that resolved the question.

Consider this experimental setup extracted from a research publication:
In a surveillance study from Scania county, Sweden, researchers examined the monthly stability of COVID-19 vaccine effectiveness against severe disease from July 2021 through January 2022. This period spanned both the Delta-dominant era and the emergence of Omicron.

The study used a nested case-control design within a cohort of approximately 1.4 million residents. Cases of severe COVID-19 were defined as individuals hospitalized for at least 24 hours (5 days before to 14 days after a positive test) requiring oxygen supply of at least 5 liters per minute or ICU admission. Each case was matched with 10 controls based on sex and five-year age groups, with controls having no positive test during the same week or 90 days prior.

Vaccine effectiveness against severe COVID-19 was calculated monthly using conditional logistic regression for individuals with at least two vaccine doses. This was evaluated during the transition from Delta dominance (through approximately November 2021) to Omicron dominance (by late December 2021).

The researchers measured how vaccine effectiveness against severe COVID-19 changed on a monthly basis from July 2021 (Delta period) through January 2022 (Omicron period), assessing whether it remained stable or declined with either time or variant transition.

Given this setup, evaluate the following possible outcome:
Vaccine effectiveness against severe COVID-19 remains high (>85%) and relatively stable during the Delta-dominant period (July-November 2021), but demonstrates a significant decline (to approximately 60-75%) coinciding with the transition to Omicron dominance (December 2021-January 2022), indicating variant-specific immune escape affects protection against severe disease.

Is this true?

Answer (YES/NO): NO